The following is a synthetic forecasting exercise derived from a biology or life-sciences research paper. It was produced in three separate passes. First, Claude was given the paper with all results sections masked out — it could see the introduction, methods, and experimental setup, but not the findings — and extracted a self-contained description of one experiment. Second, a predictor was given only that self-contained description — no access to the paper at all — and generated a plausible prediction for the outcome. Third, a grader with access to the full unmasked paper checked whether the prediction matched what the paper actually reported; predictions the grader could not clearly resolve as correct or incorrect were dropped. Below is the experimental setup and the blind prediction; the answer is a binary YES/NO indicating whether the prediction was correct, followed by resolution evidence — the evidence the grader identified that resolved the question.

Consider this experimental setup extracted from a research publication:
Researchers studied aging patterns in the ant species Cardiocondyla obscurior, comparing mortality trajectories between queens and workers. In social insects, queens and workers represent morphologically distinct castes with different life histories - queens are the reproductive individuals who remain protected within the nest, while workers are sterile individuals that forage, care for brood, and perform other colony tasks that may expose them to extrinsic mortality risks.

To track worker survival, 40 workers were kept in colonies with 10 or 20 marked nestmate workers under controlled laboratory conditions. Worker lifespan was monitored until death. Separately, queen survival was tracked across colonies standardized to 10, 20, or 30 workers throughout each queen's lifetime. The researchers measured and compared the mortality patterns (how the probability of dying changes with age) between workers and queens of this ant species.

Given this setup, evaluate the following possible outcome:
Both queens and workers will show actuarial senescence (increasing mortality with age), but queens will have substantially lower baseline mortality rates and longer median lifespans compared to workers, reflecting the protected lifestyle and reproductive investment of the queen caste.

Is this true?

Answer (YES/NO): NO